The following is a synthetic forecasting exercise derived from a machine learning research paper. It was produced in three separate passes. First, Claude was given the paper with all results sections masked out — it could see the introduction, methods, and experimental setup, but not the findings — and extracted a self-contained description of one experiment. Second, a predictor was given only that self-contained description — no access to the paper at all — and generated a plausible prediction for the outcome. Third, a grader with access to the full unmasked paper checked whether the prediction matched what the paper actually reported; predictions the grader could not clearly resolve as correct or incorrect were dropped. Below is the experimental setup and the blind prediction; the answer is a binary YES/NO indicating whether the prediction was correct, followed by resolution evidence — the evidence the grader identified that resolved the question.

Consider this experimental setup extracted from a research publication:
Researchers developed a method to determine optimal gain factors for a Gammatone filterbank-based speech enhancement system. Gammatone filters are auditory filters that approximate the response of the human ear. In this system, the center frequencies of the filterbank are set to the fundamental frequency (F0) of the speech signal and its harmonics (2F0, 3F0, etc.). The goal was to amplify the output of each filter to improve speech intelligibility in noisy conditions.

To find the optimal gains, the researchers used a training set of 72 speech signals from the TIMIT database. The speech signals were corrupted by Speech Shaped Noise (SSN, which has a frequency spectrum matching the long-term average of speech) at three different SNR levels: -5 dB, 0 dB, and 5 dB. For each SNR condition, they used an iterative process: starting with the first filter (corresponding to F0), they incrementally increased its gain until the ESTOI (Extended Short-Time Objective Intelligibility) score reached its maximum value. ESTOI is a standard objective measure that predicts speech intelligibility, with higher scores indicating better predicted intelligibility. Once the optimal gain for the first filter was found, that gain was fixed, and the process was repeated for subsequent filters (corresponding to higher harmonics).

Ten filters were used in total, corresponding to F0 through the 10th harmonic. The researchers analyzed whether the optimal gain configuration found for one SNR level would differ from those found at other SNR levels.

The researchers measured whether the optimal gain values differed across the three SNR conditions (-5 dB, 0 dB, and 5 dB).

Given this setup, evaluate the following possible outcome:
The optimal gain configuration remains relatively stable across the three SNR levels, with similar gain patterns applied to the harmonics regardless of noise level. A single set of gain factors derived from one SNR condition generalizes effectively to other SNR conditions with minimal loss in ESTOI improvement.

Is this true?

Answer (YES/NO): YES